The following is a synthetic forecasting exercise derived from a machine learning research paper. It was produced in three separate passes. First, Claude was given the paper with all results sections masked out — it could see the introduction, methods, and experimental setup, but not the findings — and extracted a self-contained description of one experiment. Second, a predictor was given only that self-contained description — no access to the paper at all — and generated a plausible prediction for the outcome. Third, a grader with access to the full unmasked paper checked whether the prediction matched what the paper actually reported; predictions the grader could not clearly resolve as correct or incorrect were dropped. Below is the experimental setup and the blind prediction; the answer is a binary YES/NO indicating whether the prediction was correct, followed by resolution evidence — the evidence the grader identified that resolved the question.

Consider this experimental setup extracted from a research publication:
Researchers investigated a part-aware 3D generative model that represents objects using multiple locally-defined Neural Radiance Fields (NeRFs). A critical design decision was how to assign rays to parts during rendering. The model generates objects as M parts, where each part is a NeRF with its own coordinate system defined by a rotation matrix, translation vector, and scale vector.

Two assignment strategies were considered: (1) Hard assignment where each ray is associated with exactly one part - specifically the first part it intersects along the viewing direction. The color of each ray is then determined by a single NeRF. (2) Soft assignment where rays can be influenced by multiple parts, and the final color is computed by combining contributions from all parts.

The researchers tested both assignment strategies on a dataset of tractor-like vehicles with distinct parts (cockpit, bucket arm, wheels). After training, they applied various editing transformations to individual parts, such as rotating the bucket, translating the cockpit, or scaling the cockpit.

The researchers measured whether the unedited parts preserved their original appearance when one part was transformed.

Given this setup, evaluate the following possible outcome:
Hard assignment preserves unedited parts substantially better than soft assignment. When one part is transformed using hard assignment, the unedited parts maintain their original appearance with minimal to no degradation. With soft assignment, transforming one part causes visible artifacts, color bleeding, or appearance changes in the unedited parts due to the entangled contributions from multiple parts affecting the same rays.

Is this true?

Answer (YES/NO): YES